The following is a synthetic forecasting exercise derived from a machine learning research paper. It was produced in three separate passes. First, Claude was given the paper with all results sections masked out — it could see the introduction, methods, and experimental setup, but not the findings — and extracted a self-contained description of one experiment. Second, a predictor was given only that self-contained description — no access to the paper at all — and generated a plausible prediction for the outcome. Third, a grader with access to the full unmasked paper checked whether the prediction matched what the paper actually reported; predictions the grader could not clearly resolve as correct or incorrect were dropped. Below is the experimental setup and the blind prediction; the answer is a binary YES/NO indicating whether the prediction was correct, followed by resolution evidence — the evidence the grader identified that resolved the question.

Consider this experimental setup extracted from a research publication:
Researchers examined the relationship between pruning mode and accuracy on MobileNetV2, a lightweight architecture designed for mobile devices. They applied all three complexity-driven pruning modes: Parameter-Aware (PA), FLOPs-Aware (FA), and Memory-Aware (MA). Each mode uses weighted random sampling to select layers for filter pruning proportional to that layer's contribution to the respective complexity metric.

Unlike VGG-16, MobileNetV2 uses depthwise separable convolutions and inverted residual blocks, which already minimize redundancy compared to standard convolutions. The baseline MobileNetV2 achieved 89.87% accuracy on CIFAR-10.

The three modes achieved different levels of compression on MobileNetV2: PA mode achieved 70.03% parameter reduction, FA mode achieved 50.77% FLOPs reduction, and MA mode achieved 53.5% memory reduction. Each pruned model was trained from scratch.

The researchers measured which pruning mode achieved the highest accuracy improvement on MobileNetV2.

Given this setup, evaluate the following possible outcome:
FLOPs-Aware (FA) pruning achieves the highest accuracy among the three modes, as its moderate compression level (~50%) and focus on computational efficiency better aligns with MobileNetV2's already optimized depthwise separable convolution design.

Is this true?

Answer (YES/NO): NO